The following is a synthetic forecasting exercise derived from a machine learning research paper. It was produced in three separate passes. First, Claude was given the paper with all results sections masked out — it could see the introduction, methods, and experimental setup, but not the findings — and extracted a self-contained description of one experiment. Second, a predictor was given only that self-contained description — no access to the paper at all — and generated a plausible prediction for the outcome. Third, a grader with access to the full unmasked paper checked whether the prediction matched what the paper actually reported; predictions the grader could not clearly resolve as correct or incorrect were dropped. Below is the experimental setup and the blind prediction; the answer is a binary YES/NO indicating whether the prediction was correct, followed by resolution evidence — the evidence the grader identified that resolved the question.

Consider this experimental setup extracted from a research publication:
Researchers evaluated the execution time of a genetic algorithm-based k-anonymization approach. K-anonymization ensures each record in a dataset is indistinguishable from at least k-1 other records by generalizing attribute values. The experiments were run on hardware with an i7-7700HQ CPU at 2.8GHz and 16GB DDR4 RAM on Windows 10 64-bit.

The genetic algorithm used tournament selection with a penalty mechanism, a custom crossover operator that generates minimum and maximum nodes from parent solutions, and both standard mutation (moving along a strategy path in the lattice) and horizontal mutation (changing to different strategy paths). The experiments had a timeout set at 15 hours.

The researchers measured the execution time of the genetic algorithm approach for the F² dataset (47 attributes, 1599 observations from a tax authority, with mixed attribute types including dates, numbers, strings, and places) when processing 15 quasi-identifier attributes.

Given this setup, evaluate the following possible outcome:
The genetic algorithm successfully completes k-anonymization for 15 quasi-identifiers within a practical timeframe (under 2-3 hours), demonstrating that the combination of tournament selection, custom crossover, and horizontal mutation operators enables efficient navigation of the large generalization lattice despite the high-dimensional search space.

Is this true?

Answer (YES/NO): YES